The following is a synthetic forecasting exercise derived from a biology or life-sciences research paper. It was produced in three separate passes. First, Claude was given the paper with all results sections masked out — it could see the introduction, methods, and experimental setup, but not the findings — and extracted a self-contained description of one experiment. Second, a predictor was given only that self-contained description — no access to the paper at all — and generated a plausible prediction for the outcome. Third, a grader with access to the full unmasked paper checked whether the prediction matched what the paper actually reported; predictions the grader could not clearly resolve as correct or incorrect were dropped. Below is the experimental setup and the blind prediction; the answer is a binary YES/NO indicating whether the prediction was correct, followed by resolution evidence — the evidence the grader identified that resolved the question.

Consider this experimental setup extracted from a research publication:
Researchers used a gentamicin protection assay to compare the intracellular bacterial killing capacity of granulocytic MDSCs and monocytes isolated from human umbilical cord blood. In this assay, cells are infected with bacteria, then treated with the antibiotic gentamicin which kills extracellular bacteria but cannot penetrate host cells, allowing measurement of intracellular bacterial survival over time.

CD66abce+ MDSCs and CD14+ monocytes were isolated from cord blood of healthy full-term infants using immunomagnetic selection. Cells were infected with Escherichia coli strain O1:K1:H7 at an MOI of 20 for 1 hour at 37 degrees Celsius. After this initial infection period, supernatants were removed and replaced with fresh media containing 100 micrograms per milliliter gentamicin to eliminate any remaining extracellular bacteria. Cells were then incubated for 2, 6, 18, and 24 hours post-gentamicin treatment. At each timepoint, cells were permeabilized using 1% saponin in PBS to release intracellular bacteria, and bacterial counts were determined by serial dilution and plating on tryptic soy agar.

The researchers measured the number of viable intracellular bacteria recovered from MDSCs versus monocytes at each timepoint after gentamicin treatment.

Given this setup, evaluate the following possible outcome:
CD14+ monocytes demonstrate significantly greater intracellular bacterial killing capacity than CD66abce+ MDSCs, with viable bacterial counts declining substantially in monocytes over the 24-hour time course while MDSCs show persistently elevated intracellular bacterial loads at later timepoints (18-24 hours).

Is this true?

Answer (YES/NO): NO